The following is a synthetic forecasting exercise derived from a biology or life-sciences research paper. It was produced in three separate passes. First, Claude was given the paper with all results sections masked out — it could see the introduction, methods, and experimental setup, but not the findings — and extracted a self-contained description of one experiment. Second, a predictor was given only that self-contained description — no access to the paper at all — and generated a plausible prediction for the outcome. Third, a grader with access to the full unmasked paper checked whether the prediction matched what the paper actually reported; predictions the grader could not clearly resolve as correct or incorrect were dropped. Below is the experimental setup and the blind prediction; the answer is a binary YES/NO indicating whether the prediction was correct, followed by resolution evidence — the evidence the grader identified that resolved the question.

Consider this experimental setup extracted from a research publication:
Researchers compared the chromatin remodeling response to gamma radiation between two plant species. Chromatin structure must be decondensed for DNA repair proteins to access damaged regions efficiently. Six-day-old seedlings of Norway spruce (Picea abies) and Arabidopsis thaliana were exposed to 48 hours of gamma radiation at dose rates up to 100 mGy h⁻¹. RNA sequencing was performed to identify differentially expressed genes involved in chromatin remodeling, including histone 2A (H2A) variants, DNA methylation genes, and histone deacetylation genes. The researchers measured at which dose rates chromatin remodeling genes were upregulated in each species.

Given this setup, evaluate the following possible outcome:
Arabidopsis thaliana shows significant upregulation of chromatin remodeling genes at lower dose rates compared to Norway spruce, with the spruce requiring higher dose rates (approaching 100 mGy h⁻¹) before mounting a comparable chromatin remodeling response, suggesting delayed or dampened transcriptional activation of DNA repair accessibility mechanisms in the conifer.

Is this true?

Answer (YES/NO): YES